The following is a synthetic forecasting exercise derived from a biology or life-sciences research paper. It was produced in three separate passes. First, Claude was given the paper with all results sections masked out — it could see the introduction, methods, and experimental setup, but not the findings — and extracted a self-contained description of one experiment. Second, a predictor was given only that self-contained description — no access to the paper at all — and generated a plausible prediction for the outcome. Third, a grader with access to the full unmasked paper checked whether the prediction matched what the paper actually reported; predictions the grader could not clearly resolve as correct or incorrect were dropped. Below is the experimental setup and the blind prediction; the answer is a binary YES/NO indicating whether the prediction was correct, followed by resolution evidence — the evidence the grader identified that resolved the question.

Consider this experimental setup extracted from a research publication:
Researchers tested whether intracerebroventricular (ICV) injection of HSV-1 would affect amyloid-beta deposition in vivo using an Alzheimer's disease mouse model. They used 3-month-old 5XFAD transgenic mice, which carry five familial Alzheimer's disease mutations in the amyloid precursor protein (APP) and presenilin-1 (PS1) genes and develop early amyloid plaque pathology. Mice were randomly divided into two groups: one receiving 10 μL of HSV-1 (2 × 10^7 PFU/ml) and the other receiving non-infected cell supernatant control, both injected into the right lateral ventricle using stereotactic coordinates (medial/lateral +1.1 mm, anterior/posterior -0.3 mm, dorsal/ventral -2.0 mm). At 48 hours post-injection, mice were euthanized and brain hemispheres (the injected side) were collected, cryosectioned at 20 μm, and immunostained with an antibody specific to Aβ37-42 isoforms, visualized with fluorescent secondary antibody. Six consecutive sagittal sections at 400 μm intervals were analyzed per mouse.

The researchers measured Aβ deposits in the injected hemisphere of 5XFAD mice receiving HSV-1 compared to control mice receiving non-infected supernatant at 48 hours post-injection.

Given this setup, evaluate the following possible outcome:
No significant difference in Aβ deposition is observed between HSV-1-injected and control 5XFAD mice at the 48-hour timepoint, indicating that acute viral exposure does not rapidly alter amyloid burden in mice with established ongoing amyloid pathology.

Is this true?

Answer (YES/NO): NO